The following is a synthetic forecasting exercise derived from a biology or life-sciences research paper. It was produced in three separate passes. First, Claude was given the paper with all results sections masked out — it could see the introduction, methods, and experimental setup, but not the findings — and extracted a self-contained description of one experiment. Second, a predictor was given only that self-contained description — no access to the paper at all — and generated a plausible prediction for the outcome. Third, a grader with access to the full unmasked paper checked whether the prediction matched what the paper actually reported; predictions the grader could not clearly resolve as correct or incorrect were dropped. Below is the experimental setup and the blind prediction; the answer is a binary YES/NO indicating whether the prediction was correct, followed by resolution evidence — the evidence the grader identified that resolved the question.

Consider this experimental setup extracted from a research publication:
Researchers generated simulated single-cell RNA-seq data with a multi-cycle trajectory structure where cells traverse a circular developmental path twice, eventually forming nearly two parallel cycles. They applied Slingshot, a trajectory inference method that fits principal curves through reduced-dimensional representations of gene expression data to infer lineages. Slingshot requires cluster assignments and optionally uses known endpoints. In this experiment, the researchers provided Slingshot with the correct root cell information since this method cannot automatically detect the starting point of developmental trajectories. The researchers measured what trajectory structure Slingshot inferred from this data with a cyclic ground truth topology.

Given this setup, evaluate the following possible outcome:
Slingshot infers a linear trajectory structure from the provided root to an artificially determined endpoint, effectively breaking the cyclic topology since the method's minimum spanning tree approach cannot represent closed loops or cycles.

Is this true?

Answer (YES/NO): NO